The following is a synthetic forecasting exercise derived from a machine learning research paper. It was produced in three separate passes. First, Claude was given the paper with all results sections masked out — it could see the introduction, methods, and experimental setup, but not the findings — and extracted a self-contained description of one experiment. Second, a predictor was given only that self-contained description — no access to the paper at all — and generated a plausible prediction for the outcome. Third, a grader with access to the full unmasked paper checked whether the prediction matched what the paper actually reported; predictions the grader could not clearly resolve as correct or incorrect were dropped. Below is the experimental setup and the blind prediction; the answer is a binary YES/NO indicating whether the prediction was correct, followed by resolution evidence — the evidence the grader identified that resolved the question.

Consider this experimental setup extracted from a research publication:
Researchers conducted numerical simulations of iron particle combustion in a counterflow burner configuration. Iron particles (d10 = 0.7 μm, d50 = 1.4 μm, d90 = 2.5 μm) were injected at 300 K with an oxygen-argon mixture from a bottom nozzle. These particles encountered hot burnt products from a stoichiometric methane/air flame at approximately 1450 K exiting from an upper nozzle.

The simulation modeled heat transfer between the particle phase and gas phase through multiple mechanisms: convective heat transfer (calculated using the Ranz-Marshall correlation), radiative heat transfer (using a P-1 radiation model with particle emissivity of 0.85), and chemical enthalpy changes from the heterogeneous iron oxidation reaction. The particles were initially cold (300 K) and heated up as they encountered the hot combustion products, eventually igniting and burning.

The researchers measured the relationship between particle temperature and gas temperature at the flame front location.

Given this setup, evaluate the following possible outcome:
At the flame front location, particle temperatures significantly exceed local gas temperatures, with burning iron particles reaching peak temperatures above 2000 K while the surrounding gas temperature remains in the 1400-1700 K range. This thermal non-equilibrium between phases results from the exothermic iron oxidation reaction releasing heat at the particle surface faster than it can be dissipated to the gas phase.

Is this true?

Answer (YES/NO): NO